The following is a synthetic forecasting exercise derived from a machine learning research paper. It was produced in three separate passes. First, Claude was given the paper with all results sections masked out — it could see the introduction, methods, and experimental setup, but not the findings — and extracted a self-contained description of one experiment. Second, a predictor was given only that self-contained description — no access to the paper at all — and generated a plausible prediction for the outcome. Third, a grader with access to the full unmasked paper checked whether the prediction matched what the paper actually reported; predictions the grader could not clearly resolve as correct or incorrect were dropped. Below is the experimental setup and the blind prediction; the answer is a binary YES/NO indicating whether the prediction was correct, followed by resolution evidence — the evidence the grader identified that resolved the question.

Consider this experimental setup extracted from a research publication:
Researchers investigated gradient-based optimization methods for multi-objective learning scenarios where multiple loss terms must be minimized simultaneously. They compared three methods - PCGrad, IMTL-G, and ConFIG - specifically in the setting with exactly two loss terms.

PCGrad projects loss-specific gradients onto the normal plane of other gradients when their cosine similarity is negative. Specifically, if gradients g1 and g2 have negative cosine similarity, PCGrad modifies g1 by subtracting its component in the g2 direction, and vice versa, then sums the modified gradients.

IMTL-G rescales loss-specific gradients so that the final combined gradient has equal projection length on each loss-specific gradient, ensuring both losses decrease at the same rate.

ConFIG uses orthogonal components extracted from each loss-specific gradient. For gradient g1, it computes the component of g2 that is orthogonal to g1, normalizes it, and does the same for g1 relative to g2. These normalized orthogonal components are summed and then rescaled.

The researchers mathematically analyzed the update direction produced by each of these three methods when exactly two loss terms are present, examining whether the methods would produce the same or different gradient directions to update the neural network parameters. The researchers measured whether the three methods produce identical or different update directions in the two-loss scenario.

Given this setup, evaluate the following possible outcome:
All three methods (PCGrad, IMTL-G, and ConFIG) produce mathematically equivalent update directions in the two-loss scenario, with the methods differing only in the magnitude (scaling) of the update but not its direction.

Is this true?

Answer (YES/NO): YES